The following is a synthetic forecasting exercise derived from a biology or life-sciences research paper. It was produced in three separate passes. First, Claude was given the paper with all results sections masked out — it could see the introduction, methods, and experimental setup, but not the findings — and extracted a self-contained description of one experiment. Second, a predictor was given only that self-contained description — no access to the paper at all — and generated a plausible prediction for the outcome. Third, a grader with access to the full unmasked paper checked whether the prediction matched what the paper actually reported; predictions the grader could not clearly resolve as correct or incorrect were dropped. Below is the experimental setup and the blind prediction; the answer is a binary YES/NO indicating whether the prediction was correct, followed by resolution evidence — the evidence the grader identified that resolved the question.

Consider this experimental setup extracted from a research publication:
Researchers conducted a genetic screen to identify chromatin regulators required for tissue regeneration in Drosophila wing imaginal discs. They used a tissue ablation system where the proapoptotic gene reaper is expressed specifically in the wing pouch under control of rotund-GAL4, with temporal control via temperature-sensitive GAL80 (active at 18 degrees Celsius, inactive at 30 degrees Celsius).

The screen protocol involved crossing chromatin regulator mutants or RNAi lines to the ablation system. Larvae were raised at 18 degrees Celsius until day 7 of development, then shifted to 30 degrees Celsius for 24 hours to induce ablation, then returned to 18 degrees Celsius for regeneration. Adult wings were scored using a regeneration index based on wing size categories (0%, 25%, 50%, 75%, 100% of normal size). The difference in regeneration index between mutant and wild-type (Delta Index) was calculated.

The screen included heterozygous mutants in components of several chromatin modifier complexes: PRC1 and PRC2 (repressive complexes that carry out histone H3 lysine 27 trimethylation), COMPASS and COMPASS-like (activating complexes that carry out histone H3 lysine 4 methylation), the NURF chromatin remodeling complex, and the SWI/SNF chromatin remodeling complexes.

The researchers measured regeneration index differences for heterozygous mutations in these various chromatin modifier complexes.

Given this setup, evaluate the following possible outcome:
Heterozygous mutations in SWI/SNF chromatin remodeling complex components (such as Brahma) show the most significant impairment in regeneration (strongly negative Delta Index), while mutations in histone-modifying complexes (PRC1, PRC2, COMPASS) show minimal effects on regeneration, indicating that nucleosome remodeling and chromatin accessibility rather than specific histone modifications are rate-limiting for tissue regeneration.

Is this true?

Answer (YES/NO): NO